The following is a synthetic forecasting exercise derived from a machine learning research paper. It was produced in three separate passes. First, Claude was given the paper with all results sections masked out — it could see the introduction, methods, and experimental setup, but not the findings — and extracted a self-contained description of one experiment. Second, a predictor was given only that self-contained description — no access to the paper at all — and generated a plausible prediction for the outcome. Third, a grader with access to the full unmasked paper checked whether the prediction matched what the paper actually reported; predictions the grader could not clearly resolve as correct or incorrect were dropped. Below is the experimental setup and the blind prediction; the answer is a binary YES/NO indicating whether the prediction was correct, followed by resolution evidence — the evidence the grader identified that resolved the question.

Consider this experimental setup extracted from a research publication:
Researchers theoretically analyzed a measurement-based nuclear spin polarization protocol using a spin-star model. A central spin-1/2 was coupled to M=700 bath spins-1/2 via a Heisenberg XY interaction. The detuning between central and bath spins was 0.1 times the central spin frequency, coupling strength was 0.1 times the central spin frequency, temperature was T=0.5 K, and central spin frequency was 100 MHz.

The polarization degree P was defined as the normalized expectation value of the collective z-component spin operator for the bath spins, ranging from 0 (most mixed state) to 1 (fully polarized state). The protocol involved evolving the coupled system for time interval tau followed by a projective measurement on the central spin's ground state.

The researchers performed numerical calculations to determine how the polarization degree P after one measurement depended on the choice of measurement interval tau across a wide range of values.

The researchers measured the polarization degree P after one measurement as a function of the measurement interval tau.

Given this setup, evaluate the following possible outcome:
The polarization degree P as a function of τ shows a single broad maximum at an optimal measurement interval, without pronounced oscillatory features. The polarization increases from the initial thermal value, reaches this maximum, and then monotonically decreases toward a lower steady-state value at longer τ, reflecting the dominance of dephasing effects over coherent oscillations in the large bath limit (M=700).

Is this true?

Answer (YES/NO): NO